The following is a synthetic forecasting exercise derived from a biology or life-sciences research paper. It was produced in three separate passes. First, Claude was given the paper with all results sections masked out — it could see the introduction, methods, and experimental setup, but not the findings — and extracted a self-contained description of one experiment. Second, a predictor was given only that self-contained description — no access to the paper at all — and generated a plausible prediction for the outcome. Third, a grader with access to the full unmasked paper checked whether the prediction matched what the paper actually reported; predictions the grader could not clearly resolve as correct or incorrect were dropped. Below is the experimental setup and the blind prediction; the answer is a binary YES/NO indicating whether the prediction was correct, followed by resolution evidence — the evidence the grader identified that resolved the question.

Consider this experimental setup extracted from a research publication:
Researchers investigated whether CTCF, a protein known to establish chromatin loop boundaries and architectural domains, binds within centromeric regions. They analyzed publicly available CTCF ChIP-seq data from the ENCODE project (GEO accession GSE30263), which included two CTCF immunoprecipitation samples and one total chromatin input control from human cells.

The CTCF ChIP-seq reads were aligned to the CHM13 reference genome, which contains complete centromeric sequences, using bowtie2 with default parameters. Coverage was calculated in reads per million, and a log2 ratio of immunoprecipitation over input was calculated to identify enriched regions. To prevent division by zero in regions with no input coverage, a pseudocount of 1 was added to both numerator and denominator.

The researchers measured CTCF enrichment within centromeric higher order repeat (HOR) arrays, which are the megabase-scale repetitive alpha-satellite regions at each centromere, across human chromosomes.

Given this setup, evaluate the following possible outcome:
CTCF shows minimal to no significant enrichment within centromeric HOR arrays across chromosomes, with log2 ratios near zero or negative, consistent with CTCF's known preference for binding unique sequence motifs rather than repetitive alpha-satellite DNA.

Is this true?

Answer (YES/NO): YES